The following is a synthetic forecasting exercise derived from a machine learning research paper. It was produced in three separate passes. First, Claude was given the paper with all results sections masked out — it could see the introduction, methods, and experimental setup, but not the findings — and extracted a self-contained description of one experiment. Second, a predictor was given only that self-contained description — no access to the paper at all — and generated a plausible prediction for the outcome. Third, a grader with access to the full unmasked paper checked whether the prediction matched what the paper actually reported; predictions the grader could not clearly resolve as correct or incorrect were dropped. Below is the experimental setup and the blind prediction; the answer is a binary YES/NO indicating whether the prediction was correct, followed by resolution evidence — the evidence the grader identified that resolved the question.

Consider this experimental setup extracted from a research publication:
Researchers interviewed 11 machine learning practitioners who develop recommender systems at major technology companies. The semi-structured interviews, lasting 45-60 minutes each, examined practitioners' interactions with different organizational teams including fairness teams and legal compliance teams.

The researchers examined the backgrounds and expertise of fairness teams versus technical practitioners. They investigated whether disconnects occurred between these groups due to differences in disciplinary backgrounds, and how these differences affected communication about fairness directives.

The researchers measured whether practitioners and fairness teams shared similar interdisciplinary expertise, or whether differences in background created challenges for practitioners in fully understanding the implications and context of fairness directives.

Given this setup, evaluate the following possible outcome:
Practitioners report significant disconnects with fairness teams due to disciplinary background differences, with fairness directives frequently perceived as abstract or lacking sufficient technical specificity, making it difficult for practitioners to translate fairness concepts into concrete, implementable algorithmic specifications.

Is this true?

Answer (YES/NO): NO